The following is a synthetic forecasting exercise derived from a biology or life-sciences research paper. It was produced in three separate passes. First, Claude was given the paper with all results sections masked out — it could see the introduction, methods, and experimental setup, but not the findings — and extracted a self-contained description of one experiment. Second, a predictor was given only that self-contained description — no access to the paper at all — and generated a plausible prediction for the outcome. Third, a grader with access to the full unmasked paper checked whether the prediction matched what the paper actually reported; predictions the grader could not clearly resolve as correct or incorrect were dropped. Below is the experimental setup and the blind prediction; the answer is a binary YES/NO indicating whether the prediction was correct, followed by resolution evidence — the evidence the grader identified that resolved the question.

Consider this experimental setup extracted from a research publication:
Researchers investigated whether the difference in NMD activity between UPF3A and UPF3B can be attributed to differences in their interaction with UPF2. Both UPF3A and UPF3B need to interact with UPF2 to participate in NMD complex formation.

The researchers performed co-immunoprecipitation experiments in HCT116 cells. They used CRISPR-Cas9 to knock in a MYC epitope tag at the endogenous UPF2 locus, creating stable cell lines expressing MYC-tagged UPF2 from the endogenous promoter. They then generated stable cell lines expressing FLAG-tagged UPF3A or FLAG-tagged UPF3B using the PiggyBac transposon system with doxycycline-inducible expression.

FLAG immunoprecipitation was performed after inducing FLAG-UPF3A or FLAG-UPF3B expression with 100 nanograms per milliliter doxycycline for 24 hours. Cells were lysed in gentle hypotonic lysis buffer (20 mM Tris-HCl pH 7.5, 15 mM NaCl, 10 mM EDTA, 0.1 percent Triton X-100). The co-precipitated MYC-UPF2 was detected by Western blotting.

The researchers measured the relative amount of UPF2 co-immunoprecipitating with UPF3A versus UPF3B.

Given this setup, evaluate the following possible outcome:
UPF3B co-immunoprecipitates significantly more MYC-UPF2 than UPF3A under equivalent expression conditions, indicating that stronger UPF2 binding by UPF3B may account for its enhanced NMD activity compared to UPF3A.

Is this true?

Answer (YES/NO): NO